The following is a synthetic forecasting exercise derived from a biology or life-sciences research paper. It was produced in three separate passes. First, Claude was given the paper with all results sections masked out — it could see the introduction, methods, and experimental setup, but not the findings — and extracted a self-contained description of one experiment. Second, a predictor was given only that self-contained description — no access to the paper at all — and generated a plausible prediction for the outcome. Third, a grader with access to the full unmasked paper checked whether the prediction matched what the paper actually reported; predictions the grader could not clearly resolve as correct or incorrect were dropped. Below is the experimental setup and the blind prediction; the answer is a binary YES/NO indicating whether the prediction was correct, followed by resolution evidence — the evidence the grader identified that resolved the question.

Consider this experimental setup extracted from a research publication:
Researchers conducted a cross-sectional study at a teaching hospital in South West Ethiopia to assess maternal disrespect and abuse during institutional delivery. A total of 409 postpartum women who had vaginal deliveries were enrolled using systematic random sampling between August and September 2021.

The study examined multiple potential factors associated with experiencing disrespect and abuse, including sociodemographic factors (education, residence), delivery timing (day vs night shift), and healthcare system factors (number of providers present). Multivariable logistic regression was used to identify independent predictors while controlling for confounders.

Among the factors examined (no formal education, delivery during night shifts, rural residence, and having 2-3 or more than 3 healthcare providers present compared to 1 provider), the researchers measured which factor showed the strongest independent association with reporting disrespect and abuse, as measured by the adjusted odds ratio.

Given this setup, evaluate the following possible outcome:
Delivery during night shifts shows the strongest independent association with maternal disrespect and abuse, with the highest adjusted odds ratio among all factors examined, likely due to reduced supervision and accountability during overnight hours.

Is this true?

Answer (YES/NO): NO